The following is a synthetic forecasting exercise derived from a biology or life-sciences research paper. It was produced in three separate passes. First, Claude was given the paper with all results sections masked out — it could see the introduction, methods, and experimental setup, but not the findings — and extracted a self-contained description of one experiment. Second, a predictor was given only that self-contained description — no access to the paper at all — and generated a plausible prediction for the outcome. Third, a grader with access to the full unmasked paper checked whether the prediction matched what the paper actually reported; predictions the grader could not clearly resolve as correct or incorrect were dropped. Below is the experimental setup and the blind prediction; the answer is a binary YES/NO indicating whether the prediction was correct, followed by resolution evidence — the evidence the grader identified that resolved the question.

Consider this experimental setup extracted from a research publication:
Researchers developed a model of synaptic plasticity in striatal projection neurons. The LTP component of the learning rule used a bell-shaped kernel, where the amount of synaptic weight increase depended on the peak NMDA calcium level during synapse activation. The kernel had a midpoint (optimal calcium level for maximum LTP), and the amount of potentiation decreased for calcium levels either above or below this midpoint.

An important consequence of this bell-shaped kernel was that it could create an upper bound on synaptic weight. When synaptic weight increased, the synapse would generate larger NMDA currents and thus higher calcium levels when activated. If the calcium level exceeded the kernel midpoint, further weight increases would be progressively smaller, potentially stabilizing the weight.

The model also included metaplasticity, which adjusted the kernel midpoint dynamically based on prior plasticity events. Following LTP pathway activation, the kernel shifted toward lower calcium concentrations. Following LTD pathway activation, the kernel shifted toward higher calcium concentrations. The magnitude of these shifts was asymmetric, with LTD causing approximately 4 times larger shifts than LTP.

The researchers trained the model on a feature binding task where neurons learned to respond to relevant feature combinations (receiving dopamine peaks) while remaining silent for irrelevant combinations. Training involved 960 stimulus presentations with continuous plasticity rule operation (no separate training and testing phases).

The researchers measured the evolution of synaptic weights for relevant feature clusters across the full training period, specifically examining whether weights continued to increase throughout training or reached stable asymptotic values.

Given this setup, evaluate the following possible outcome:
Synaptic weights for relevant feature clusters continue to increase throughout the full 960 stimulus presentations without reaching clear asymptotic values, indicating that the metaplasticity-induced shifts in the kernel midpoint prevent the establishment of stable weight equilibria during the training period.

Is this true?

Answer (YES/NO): NO